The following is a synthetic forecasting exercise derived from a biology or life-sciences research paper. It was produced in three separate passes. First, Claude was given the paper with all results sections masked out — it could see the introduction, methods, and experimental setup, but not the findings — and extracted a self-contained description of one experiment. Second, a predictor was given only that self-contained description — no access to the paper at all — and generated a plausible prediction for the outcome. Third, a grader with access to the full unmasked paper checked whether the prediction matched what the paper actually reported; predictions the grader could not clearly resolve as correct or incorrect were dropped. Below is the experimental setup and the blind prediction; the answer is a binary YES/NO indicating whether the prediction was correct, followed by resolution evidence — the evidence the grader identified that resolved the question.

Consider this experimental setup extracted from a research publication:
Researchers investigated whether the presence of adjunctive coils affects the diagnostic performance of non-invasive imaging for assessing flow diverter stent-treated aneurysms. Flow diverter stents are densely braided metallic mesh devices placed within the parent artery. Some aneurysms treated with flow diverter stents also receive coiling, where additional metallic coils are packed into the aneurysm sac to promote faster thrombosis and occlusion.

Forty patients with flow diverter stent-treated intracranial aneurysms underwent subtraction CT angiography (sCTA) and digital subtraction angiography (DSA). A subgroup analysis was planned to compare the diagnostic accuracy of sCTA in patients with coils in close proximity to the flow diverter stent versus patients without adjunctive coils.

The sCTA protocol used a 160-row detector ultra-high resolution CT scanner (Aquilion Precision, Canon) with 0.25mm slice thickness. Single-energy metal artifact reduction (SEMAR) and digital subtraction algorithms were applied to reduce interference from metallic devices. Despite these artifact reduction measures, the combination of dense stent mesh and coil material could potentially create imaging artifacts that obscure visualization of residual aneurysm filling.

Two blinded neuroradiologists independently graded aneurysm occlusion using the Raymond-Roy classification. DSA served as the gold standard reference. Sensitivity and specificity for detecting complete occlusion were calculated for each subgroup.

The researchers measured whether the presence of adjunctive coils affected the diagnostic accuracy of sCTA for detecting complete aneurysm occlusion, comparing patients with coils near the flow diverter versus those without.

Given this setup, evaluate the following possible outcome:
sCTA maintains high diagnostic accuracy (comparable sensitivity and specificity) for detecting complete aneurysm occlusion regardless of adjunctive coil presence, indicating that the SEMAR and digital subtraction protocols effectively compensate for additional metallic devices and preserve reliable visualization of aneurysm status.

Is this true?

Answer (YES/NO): NO